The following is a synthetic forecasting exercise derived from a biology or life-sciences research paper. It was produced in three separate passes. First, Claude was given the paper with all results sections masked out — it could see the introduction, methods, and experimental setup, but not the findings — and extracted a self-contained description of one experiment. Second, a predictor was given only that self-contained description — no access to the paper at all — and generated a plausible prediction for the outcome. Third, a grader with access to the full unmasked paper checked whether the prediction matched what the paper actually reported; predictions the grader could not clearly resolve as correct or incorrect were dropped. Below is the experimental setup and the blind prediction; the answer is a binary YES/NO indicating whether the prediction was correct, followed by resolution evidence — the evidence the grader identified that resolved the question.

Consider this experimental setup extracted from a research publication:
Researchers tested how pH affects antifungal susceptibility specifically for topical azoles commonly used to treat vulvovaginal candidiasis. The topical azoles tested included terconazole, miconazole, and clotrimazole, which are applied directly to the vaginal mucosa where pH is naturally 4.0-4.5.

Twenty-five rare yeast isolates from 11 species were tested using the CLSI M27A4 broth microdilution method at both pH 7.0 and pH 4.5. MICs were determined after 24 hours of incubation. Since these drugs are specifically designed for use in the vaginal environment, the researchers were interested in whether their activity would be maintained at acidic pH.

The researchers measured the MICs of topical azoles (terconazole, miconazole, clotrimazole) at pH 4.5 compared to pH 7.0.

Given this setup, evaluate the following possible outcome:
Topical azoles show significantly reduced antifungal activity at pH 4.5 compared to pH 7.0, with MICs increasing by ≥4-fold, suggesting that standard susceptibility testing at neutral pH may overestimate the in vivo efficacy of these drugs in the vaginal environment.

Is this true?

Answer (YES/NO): NO